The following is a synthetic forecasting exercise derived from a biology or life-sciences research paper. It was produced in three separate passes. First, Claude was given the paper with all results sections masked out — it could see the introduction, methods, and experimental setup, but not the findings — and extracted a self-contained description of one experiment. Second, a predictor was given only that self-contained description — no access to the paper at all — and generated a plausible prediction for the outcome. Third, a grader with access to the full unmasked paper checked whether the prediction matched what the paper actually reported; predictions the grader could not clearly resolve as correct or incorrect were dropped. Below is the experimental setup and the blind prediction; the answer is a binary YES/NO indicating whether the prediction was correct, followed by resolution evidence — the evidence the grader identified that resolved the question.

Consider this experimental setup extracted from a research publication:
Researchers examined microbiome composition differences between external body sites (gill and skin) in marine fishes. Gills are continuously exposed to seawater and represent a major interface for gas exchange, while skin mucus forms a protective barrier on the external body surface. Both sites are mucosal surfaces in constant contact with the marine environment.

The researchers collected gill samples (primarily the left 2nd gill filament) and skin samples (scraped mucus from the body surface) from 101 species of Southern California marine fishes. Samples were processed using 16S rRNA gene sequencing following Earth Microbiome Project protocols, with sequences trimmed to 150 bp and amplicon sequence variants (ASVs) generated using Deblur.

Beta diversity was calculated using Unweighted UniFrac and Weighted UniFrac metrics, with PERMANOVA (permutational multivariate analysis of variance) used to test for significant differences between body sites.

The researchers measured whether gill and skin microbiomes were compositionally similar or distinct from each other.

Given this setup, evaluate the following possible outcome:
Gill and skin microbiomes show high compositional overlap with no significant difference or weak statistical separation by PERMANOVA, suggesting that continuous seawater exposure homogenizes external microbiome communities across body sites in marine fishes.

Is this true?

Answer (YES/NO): NO